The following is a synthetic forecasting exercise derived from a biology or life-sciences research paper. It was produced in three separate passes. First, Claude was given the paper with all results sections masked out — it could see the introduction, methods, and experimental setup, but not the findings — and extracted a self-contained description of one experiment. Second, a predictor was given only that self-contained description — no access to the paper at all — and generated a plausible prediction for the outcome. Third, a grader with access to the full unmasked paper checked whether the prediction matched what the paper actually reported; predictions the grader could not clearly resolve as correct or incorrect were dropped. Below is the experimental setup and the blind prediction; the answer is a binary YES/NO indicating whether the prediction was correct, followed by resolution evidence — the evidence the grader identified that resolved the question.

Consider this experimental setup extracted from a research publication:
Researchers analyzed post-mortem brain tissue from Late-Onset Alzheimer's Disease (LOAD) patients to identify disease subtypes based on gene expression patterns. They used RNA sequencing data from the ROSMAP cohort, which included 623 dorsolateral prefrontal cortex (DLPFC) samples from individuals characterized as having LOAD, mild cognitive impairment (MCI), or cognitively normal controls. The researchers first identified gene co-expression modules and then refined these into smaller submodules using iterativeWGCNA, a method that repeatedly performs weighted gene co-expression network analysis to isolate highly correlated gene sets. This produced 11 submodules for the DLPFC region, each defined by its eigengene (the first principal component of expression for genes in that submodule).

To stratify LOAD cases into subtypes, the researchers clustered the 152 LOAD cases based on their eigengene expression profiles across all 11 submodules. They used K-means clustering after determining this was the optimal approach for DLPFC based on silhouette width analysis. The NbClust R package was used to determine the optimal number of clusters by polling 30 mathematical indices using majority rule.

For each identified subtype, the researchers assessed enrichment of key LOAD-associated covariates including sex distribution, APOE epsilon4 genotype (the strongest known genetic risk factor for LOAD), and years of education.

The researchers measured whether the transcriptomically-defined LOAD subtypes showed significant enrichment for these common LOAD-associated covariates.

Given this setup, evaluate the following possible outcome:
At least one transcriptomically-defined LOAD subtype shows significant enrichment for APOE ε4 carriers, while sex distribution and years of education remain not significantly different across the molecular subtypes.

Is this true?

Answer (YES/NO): NO